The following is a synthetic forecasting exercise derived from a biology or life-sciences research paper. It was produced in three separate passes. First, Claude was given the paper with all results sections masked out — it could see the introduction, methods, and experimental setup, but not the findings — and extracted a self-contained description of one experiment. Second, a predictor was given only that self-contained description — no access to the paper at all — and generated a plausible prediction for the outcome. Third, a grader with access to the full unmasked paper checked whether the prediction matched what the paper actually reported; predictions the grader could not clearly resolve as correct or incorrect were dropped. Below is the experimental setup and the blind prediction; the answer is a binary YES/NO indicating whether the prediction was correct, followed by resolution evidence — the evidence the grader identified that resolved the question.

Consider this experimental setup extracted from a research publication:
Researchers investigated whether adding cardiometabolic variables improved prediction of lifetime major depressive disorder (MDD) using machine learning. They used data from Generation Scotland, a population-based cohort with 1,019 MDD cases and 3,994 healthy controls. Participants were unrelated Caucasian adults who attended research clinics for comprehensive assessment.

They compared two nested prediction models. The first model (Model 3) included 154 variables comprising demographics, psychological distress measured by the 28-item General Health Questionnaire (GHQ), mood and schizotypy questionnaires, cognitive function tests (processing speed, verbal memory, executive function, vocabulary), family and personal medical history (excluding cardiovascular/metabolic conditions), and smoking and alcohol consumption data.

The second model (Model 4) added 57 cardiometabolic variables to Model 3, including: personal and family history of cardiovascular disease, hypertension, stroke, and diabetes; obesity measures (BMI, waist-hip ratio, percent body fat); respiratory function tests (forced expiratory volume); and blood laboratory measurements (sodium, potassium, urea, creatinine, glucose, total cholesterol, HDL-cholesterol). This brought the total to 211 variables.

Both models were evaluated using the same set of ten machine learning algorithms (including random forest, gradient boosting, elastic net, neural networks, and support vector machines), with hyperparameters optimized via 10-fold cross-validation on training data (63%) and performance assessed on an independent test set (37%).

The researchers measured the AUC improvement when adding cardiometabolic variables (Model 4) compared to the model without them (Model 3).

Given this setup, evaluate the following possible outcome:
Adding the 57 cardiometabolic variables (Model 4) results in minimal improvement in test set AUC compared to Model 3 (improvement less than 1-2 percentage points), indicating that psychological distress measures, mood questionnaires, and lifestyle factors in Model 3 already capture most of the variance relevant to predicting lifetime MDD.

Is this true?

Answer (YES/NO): NO